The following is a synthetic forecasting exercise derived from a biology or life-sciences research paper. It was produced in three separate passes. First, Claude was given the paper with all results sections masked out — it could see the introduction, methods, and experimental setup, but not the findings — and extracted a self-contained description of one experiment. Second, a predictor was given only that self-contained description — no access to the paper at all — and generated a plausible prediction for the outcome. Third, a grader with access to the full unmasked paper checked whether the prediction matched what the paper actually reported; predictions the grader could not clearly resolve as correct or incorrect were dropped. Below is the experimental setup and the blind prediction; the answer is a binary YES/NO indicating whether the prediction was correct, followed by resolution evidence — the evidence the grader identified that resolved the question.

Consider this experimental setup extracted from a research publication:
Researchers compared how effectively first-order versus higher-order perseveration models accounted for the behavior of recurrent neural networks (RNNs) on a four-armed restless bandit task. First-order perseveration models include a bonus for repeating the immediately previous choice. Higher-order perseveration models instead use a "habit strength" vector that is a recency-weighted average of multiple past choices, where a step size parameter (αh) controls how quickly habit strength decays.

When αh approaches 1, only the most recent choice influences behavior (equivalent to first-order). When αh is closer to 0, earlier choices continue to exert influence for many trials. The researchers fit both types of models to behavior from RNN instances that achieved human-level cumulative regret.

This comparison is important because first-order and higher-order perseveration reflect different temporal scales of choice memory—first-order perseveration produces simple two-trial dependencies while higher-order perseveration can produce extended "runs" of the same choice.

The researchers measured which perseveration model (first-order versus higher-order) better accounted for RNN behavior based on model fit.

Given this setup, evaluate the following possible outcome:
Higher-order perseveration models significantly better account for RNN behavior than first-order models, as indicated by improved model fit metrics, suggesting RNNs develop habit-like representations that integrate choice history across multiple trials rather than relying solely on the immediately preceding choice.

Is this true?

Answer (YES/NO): YES